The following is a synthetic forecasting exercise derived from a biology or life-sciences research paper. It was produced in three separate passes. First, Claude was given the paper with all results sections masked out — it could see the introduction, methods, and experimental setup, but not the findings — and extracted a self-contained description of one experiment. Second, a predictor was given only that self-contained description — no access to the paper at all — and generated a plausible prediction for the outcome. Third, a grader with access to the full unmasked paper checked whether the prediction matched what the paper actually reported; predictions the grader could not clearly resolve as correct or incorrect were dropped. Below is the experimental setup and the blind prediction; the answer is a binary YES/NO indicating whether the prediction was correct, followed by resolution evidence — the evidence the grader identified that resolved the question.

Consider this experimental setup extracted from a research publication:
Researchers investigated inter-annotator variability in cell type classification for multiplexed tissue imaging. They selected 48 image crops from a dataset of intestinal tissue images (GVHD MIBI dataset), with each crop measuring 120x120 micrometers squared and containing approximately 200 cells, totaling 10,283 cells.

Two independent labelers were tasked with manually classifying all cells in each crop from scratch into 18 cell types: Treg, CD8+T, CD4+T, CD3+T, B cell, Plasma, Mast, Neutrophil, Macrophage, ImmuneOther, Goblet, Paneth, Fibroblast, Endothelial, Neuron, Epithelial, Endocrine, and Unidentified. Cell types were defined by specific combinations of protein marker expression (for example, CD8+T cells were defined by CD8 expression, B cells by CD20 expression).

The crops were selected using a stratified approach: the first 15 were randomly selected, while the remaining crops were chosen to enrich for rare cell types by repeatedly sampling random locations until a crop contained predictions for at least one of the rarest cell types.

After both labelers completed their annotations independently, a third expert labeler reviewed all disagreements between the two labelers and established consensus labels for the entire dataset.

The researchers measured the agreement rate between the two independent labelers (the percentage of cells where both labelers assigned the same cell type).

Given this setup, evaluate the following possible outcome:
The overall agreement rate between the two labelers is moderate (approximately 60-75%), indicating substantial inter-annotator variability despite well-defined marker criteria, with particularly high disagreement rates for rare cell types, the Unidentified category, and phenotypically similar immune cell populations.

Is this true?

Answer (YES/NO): NO